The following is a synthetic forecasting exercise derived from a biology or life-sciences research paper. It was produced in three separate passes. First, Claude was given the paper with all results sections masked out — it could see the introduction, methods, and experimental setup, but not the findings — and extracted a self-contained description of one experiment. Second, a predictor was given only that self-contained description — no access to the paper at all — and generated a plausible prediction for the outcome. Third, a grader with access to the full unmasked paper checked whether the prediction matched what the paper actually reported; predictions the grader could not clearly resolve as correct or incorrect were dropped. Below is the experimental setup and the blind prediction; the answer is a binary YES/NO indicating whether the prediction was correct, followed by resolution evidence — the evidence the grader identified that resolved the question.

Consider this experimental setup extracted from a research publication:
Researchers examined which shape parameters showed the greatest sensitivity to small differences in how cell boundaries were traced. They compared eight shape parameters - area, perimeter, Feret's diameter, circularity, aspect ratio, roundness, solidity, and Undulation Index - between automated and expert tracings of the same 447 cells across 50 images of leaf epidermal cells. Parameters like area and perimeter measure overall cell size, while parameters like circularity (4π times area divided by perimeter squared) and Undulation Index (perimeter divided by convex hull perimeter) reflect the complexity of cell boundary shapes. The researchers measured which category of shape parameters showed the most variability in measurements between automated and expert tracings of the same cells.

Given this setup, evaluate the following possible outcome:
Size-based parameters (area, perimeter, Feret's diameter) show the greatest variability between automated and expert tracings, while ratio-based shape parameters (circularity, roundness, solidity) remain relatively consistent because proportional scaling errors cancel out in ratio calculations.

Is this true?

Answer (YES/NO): NO